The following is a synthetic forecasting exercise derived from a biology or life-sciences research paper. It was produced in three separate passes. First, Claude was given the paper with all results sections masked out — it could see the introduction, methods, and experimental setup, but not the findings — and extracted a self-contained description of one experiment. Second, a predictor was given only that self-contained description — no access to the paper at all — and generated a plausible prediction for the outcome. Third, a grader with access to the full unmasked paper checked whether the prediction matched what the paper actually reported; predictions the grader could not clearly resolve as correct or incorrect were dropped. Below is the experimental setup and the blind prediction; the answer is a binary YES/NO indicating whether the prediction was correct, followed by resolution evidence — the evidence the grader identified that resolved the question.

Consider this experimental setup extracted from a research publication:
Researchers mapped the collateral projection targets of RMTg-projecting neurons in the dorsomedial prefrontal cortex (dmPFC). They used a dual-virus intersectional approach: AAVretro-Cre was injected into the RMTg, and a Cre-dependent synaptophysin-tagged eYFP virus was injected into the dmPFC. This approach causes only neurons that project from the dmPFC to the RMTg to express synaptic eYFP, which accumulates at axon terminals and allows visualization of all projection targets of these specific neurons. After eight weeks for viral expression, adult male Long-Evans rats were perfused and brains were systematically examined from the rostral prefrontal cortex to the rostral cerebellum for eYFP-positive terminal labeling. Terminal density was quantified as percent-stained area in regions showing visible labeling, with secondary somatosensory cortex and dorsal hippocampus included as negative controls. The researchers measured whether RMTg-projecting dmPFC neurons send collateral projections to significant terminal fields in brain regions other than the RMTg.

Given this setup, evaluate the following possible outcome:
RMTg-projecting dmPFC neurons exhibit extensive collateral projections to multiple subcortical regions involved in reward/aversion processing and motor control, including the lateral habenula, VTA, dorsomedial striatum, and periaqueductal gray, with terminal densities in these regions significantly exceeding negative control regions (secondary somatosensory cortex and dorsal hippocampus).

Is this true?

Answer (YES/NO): YES